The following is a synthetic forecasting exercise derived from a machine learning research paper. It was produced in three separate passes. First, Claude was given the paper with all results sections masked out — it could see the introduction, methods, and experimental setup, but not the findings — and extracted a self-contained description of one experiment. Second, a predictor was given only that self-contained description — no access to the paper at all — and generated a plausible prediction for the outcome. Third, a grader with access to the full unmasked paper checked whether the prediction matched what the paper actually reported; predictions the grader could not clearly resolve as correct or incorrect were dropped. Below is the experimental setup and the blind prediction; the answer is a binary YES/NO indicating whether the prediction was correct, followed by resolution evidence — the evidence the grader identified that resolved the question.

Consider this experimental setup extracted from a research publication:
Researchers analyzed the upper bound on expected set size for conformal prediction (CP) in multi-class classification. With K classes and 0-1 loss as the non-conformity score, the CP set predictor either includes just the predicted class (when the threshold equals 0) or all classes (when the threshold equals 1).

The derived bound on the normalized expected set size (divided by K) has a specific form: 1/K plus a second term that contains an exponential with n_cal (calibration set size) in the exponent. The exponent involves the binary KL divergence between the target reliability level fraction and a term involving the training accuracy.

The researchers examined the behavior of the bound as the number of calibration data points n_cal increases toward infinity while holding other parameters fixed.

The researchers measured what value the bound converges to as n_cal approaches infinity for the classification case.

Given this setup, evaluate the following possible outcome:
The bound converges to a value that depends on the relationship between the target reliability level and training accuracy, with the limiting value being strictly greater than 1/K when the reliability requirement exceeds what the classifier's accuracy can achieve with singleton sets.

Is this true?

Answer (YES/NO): NO